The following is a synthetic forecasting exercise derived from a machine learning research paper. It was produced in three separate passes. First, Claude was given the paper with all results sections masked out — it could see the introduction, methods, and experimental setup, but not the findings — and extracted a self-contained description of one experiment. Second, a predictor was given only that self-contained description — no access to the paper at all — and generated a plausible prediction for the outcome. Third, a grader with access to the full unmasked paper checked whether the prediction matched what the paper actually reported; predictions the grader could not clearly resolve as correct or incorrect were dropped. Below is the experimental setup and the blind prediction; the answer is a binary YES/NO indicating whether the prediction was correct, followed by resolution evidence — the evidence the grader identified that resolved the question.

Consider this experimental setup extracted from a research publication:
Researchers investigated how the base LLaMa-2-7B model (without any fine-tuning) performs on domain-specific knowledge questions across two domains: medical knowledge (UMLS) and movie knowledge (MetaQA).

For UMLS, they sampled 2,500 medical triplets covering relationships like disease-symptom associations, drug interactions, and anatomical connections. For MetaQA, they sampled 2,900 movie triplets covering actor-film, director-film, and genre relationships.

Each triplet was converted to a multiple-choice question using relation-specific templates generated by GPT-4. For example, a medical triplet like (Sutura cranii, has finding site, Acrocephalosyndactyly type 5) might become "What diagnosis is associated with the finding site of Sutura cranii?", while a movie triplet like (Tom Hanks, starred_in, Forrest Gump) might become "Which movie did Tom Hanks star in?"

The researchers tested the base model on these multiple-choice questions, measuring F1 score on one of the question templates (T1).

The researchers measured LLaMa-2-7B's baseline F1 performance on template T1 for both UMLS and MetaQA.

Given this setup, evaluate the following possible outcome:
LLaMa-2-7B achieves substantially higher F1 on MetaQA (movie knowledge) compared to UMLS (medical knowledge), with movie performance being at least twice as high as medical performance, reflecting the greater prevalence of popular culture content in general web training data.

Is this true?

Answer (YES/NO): NO